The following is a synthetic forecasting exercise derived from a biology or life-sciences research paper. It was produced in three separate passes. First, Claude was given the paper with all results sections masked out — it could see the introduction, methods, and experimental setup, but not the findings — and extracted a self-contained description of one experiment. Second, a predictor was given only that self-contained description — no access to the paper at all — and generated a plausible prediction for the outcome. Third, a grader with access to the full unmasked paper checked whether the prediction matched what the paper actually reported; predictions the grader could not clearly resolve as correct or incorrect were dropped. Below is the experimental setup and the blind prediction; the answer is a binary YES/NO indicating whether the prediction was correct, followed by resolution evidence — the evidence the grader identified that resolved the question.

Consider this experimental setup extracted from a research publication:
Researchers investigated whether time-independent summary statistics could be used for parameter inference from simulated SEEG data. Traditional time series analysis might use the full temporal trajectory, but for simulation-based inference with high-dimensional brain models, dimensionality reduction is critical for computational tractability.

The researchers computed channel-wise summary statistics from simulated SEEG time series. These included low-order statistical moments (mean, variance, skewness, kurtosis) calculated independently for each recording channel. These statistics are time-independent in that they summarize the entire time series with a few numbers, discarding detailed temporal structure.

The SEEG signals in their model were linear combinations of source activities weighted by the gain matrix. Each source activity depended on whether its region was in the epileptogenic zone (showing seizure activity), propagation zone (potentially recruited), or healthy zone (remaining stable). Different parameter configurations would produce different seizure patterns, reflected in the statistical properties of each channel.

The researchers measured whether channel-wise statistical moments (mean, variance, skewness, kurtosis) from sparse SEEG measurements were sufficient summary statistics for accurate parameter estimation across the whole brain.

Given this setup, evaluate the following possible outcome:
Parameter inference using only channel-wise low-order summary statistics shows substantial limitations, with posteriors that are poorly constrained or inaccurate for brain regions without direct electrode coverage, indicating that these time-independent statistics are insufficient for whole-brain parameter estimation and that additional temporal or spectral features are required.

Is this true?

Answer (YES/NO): NO